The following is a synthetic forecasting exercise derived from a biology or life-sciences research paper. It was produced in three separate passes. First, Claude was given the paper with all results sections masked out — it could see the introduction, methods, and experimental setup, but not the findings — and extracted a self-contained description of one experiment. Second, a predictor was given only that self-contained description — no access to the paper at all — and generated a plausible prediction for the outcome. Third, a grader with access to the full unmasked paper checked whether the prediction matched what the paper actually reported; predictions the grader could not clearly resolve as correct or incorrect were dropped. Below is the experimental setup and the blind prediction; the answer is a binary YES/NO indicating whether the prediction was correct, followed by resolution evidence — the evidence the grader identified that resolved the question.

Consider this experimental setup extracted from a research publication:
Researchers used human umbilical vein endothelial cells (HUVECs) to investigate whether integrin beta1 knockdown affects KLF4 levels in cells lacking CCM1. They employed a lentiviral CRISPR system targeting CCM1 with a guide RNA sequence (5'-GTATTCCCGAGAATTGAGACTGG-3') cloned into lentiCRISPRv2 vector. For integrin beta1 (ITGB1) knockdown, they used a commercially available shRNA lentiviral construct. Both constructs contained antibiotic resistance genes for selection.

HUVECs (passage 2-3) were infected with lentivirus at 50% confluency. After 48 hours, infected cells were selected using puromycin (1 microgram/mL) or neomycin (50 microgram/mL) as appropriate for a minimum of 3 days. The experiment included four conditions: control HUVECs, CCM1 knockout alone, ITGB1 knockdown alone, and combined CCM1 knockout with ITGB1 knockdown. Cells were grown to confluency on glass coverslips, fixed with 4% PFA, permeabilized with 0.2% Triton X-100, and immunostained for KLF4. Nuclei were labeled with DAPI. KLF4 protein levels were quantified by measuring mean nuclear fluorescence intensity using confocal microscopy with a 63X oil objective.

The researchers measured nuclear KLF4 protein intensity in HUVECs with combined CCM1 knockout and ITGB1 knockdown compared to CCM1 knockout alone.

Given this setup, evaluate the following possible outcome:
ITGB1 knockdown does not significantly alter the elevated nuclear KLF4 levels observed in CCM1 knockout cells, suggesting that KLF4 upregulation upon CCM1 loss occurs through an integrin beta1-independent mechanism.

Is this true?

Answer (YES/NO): YES